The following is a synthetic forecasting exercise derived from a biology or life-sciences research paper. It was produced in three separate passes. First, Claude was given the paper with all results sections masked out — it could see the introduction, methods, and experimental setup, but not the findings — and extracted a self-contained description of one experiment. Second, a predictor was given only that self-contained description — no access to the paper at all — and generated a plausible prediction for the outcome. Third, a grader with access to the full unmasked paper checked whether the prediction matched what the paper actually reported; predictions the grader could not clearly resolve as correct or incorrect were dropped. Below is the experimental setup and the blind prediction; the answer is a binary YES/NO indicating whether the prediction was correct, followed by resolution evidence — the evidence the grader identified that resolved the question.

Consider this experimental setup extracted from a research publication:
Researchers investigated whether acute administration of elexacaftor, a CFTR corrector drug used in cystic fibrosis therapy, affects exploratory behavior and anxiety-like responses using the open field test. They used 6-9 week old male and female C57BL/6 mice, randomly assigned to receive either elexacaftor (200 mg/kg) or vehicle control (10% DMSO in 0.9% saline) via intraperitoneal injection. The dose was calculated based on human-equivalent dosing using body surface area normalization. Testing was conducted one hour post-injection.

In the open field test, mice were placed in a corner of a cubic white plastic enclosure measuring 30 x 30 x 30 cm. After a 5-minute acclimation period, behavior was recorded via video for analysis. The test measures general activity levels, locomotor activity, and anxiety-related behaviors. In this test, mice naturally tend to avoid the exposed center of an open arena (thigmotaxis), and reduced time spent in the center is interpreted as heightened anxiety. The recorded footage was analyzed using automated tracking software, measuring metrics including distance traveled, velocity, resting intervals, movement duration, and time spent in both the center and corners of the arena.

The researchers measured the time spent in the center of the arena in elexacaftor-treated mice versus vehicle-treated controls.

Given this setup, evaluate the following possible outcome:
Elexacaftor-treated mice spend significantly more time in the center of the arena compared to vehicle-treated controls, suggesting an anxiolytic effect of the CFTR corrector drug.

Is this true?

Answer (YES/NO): NO